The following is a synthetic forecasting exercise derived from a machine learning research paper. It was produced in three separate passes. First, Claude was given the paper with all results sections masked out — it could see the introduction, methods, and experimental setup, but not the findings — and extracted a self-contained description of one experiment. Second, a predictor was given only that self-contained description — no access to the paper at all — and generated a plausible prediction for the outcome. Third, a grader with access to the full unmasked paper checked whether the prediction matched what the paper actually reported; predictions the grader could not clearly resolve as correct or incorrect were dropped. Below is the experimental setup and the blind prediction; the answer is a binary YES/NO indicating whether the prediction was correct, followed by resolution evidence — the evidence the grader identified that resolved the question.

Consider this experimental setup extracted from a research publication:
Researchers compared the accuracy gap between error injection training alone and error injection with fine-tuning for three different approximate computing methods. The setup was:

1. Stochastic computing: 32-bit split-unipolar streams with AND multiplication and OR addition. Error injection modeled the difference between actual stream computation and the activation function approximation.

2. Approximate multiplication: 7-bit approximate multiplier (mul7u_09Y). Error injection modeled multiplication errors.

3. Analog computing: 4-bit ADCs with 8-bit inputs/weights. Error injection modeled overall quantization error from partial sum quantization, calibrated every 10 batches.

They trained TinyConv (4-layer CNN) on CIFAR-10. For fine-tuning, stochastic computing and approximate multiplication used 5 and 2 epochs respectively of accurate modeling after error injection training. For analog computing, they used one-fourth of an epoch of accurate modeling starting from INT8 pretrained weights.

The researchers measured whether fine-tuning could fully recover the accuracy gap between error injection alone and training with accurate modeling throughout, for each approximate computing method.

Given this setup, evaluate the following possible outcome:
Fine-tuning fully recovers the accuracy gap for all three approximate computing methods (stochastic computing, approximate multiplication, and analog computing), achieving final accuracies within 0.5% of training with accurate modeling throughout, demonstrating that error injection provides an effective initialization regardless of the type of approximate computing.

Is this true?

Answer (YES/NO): NO